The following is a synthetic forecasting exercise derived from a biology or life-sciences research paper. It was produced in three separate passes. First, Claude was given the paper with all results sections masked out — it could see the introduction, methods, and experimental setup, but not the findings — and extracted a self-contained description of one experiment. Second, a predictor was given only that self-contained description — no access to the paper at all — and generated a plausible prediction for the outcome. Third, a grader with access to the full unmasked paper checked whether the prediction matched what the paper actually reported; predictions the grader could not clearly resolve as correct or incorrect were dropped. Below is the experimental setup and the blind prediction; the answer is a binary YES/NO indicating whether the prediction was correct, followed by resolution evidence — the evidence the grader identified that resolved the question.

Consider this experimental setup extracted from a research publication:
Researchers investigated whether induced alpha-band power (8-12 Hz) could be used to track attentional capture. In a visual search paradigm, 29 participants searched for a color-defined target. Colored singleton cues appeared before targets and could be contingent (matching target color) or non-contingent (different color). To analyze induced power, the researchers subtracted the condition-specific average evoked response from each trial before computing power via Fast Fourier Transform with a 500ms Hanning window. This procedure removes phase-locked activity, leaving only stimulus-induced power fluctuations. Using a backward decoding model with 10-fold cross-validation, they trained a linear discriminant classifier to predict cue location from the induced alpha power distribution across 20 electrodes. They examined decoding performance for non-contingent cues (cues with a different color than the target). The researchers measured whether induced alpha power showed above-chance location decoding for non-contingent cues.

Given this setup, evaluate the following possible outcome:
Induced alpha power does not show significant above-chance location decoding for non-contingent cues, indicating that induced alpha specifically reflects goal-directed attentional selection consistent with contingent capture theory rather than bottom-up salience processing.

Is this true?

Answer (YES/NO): NO